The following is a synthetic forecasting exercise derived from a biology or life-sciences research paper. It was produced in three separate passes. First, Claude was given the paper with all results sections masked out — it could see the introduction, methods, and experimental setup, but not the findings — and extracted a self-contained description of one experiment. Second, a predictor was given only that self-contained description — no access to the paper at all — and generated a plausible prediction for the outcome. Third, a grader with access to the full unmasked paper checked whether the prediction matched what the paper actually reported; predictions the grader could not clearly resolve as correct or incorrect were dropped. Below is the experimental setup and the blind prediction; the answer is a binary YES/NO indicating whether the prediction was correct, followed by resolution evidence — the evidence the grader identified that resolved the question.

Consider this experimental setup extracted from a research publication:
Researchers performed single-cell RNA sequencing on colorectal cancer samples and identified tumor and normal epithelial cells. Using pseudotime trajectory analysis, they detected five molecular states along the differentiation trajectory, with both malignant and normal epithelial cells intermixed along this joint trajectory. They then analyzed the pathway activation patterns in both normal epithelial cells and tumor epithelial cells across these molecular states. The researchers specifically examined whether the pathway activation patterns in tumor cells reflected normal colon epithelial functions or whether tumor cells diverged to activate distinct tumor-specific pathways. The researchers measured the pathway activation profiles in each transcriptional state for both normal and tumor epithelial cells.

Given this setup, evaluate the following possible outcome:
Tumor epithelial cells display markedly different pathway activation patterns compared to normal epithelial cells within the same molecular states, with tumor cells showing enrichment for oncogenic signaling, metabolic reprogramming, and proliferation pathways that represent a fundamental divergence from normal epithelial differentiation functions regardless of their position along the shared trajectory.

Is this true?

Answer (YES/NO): NO